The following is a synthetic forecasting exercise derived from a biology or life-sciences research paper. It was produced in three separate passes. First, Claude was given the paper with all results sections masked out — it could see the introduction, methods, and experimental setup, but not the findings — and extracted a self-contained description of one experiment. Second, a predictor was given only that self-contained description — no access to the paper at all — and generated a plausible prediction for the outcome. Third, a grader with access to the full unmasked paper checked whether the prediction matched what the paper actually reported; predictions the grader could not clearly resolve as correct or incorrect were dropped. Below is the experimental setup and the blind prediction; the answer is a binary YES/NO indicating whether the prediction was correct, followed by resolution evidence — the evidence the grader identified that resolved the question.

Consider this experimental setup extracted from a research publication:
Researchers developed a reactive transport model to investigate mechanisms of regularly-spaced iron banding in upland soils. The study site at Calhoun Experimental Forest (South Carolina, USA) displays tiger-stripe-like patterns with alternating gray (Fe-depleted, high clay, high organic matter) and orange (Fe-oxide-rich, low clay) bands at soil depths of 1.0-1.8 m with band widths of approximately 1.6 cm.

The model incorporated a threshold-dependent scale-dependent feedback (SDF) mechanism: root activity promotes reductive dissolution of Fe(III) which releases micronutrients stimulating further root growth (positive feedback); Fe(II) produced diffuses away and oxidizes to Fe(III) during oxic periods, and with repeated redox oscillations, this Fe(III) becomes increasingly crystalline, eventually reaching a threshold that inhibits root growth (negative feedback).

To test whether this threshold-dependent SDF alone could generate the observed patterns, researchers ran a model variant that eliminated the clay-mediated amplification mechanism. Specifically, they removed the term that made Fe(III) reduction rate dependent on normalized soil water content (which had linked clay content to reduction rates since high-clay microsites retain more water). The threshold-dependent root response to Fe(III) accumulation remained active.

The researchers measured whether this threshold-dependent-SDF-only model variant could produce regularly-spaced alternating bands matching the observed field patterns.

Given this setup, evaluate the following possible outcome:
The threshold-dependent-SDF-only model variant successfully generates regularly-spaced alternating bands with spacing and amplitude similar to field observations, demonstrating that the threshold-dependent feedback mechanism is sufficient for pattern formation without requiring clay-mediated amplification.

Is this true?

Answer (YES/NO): NO